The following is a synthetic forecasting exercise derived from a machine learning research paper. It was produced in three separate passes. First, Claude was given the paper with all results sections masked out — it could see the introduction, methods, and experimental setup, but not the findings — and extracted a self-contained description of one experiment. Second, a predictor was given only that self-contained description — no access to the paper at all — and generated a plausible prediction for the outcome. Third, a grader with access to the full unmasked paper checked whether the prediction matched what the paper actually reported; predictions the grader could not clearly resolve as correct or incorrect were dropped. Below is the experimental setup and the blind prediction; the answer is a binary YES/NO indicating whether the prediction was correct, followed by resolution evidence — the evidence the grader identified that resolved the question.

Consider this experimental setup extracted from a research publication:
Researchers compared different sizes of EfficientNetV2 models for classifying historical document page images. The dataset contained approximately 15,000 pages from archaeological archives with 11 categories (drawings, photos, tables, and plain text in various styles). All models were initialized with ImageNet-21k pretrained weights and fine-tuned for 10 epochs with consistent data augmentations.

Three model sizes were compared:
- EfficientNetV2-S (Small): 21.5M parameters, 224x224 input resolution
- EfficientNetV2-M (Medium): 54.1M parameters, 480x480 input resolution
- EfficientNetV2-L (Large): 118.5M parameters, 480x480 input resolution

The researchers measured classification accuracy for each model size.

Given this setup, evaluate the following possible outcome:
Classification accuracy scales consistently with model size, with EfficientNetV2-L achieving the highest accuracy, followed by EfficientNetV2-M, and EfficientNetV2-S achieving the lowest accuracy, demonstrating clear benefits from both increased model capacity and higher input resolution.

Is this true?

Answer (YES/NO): NO